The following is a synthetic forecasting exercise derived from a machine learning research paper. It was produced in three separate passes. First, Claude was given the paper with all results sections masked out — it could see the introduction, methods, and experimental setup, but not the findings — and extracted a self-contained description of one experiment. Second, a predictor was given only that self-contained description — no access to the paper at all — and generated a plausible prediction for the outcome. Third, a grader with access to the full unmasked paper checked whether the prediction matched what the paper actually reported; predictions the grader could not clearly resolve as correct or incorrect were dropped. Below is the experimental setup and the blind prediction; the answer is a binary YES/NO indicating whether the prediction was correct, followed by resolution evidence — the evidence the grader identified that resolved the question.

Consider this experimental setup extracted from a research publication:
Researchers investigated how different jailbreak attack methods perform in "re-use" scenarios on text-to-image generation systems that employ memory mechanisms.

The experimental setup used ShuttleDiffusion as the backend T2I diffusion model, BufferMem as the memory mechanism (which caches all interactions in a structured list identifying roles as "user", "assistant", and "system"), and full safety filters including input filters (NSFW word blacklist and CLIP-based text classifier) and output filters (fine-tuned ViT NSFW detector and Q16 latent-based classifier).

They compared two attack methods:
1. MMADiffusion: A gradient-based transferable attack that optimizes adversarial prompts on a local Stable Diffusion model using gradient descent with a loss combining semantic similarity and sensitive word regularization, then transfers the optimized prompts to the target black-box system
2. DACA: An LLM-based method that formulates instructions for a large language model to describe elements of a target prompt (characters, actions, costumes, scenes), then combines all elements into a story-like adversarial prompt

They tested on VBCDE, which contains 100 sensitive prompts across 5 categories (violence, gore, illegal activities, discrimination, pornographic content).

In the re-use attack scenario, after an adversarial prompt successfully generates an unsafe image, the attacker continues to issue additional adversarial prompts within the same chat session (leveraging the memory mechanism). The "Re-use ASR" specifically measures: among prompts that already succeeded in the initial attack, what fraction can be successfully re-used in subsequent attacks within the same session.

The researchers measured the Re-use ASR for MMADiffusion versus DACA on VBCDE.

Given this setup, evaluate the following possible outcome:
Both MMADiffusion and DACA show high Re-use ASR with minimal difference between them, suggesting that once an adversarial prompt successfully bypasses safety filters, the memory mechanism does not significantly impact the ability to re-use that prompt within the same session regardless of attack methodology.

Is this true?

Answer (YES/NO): NO